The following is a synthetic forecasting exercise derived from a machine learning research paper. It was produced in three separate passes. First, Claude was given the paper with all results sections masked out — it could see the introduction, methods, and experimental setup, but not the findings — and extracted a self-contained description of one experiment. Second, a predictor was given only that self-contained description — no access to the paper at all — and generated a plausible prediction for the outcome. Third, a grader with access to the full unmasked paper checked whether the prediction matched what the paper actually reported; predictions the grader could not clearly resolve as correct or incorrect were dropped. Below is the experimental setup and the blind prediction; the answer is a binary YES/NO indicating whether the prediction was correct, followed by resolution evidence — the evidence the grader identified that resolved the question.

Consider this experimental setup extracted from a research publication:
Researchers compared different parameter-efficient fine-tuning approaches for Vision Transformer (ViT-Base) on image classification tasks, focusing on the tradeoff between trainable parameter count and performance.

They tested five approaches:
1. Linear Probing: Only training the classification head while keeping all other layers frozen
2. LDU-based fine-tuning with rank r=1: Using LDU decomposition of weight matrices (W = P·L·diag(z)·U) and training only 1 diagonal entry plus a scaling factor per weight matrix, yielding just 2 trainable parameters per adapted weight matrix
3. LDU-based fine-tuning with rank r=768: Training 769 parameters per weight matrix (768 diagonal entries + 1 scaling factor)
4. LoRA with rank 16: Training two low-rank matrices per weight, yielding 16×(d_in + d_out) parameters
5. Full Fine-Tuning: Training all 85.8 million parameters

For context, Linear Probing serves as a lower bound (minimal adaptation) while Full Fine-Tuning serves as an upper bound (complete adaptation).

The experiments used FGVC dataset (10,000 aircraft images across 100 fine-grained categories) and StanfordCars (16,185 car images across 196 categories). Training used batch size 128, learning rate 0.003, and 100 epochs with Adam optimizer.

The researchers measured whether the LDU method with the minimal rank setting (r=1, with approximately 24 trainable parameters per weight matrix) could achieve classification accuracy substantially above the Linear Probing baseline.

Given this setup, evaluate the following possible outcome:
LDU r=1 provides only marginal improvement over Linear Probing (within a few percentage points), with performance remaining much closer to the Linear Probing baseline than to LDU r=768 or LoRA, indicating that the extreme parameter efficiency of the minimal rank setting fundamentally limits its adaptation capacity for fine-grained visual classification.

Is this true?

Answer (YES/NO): NO